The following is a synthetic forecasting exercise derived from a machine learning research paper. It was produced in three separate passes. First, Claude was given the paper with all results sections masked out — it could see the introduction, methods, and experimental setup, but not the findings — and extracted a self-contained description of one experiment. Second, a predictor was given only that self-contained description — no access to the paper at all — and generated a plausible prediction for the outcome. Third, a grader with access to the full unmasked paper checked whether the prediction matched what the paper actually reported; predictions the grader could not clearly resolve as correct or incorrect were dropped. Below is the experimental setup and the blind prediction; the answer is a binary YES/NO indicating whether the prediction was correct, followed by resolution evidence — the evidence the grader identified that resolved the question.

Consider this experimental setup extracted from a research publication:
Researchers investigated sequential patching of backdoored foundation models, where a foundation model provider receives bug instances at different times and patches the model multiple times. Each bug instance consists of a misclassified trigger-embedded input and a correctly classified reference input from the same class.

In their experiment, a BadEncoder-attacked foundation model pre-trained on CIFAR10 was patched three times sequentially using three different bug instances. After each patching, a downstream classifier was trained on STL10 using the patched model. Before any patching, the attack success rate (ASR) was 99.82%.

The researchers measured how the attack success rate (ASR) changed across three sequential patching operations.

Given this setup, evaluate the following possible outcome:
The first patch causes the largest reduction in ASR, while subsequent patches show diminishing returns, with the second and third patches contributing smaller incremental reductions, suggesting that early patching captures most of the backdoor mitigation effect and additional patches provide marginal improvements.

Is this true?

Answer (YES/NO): YES